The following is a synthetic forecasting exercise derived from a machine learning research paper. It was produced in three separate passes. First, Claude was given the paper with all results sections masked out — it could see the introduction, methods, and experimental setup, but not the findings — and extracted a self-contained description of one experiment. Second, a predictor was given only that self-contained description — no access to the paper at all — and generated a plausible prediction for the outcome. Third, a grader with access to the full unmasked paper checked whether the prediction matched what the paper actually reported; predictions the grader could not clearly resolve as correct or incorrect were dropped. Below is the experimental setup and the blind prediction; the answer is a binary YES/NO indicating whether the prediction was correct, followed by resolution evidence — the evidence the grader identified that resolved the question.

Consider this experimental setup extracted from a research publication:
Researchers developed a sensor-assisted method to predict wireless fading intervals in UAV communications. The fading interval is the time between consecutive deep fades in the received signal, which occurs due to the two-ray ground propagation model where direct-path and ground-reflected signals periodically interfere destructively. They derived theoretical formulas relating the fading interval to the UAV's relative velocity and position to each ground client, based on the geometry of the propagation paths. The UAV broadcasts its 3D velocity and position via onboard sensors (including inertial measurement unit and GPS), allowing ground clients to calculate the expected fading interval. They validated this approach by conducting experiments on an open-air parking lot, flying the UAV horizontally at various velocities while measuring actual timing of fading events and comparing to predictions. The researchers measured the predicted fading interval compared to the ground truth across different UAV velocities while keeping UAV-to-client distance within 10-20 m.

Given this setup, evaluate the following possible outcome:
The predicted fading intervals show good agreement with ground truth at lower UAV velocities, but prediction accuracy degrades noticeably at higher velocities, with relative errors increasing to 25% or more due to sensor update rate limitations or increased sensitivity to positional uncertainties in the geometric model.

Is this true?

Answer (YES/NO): NO